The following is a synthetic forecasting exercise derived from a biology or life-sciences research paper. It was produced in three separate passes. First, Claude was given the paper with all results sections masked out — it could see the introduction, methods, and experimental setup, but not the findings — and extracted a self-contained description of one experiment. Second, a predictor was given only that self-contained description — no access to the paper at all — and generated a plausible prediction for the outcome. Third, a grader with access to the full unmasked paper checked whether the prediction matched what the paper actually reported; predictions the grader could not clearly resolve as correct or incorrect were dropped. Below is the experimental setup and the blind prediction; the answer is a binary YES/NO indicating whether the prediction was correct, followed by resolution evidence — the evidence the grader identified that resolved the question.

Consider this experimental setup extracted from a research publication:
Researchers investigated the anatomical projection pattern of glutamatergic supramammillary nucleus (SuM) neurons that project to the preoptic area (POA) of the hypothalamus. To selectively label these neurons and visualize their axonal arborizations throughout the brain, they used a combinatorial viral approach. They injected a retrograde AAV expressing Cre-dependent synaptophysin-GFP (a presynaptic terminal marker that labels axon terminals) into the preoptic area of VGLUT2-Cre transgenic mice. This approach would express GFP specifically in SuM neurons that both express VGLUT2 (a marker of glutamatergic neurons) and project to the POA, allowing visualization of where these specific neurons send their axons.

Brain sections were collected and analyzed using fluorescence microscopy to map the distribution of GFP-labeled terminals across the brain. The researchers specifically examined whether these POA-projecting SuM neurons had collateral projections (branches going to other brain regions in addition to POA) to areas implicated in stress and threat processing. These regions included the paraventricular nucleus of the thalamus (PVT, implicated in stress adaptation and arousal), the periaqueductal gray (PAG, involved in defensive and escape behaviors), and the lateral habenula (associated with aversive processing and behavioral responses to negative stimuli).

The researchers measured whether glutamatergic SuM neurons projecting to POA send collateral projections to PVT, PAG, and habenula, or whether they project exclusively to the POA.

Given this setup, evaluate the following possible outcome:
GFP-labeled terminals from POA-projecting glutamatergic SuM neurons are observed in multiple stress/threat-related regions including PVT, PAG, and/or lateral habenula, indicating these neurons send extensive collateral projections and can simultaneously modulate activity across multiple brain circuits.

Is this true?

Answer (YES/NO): YES